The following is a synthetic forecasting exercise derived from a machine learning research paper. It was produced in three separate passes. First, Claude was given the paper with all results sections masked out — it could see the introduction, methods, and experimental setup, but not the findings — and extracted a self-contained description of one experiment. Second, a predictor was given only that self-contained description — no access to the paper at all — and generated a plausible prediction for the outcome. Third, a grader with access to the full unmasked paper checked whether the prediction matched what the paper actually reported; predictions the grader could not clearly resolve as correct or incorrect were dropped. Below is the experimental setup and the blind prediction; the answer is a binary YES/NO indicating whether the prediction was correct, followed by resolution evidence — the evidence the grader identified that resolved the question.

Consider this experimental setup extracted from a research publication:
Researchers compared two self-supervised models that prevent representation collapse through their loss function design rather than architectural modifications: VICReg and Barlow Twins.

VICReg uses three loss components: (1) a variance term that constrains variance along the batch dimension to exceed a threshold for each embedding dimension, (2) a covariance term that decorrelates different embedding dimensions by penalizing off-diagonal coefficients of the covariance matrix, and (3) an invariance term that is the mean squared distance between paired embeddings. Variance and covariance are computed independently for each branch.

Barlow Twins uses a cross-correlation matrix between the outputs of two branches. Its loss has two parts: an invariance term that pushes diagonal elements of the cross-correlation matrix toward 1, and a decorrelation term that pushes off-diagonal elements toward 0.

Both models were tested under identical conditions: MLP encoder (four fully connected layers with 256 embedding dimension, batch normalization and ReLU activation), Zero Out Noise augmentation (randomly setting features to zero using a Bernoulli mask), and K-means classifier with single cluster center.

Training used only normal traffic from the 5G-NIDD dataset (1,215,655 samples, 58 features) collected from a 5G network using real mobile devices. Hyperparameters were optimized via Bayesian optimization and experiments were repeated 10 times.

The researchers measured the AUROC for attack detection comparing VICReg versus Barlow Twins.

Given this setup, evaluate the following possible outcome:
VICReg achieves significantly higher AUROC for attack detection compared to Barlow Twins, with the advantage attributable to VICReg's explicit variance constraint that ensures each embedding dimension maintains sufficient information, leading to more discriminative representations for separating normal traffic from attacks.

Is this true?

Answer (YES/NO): NO